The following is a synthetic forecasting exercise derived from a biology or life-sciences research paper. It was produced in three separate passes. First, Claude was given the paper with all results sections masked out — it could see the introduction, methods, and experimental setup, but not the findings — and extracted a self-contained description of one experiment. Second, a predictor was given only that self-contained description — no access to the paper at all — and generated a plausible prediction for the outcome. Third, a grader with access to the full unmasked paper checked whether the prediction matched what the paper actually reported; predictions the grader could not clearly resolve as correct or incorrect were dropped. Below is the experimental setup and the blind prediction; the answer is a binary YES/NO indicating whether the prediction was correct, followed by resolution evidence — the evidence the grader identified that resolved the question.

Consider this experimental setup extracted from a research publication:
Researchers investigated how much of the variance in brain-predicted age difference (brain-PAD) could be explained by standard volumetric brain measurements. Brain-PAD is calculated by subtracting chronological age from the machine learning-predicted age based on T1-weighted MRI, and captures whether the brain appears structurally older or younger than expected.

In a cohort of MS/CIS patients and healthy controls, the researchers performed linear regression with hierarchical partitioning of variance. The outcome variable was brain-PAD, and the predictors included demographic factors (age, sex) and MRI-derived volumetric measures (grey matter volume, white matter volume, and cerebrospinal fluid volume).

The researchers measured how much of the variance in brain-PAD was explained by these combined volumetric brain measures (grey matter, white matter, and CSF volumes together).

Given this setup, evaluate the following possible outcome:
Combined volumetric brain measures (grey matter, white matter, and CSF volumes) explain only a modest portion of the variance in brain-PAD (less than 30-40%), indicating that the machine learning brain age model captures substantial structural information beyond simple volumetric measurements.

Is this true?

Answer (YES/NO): NO